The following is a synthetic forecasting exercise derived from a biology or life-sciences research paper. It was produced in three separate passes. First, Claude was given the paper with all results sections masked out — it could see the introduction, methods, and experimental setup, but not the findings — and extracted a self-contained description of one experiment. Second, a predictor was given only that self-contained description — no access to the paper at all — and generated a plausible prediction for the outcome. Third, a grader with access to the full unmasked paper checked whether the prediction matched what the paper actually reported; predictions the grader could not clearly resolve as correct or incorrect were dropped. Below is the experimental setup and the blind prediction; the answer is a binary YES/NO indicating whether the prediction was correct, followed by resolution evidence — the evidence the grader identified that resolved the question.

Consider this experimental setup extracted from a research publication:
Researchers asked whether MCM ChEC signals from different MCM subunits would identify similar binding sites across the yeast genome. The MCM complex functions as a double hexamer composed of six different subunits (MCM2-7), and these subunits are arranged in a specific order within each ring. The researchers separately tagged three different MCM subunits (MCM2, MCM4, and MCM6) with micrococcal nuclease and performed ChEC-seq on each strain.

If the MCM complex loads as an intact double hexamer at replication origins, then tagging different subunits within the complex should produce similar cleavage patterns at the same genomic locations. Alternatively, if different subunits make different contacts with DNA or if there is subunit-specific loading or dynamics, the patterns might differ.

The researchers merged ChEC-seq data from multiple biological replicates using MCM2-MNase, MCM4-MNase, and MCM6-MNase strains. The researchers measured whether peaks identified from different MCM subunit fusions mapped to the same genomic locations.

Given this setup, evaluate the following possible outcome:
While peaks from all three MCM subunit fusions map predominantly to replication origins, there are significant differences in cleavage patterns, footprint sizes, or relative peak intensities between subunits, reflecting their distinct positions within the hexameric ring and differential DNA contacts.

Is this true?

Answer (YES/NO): NO